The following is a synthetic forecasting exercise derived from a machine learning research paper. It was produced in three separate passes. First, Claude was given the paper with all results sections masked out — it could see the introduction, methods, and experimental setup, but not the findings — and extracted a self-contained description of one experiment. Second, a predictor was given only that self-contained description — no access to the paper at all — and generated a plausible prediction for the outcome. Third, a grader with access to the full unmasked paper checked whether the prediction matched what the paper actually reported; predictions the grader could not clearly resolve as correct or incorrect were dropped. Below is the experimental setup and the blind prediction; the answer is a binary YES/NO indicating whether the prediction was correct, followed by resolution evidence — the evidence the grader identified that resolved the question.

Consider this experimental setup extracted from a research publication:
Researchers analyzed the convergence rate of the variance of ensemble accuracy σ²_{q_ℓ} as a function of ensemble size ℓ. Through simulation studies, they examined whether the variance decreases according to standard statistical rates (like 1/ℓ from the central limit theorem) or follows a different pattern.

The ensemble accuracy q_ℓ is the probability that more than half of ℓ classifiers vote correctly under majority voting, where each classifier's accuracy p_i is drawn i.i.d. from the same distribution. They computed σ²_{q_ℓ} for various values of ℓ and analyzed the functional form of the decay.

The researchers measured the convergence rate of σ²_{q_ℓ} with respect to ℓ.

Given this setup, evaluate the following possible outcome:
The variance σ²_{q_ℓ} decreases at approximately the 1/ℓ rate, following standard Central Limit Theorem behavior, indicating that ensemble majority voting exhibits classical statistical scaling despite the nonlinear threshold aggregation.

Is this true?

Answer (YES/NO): NO